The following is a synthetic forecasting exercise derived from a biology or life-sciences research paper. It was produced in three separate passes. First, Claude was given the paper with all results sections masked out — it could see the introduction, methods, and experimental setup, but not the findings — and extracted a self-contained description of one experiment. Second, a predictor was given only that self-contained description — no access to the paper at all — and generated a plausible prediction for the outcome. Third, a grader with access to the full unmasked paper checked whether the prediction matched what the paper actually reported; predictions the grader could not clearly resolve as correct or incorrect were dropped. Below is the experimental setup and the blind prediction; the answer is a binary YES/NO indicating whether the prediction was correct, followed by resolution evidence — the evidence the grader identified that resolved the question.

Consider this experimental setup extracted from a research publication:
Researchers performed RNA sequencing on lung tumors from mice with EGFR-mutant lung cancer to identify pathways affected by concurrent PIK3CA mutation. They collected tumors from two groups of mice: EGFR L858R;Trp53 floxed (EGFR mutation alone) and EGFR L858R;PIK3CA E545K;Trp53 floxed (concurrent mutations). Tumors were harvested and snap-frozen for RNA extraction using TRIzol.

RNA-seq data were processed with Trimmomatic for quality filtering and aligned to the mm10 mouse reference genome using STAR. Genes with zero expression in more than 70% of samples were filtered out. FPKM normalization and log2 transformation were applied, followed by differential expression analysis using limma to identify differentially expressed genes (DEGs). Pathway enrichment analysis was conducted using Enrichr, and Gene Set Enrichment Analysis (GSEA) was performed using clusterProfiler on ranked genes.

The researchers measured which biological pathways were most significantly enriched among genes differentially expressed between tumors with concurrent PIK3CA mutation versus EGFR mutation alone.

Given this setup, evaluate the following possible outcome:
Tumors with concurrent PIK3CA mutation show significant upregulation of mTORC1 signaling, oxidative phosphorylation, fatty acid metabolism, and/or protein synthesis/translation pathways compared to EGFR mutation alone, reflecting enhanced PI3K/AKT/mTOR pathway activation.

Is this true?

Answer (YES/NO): NO